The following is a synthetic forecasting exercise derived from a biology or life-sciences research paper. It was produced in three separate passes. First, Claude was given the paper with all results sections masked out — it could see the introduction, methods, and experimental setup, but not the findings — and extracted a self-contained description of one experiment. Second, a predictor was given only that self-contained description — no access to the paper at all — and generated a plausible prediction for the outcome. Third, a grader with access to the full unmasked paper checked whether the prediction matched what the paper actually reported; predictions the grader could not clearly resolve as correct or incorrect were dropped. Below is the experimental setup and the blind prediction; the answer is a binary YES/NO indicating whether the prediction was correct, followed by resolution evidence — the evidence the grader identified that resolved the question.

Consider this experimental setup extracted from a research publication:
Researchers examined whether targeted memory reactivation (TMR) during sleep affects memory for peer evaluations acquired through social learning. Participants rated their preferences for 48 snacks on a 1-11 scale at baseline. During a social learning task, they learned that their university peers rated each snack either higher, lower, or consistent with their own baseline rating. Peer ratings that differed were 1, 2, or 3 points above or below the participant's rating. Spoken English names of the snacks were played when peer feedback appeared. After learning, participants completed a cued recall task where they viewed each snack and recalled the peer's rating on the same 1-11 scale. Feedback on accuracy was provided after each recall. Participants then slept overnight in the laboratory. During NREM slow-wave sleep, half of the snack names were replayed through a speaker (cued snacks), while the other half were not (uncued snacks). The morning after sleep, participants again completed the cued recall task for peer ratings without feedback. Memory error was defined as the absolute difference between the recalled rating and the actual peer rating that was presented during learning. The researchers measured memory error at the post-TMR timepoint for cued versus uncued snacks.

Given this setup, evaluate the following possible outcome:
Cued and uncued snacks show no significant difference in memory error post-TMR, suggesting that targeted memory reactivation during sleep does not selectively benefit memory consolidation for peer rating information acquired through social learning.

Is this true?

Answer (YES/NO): YES